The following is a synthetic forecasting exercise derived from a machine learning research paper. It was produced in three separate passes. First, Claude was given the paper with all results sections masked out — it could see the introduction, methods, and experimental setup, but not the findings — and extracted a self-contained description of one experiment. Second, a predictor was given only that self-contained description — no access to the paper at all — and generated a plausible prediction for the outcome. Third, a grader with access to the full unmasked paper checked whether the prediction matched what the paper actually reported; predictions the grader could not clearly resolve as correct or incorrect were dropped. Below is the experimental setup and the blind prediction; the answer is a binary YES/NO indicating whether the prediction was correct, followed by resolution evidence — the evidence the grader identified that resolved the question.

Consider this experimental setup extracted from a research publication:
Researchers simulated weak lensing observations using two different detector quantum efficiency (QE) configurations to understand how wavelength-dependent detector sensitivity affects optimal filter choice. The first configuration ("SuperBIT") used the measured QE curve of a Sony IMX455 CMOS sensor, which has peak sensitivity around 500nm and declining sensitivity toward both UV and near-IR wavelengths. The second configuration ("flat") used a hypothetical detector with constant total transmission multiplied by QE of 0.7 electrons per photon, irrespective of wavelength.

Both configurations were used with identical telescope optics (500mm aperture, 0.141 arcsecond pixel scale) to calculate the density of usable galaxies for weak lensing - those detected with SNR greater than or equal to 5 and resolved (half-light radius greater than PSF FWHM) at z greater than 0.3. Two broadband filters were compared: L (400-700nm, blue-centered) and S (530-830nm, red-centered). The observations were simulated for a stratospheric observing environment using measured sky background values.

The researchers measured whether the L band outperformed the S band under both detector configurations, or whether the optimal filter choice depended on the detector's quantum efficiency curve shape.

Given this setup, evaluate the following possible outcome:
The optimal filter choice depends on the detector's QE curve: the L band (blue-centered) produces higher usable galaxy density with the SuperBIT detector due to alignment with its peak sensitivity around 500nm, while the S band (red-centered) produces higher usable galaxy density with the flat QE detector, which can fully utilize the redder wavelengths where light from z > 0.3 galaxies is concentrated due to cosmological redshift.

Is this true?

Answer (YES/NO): NO